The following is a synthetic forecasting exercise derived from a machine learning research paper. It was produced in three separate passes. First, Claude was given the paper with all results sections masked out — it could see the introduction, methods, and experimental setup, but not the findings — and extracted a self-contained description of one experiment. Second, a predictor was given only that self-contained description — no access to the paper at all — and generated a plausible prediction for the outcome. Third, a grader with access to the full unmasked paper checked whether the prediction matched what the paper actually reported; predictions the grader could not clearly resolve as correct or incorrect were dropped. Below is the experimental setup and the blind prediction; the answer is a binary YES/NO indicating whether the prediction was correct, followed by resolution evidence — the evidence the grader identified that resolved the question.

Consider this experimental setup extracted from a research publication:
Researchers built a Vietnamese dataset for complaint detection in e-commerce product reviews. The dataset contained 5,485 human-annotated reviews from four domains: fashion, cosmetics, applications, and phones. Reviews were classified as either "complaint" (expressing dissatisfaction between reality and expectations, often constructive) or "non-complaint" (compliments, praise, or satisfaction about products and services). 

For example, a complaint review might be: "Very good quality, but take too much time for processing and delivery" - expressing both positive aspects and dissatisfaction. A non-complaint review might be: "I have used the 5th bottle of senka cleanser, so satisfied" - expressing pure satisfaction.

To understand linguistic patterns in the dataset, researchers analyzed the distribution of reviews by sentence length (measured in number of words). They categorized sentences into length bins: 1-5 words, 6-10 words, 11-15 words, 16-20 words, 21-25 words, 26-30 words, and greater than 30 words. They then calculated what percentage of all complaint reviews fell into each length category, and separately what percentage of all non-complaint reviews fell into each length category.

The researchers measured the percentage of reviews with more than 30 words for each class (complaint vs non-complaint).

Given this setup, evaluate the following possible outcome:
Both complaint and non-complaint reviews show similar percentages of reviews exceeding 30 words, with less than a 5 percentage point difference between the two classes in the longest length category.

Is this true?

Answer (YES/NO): NO